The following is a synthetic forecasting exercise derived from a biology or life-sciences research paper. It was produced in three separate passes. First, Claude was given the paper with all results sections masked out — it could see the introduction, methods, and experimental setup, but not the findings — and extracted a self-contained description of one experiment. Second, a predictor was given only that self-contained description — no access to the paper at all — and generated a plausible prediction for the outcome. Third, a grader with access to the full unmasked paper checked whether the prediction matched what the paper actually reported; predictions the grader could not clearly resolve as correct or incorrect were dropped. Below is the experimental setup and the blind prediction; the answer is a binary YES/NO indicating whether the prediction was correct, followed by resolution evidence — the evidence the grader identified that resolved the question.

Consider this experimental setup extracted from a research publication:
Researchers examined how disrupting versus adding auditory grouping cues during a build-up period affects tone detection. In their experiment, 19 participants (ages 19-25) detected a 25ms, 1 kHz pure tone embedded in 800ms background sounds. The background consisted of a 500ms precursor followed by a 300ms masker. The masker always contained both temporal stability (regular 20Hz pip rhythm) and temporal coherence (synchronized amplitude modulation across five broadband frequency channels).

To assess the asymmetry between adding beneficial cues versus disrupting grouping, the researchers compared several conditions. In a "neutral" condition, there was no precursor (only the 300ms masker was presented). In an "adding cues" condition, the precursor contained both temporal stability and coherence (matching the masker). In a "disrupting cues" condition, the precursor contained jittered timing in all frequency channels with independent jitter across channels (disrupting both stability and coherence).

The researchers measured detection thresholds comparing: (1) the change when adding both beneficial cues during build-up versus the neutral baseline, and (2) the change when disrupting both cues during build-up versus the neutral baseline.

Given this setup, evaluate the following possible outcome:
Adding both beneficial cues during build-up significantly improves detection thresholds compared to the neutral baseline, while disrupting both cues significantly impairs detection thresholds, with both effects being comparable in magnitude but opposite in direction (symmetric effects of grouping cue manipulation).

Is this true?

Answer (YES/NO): NO